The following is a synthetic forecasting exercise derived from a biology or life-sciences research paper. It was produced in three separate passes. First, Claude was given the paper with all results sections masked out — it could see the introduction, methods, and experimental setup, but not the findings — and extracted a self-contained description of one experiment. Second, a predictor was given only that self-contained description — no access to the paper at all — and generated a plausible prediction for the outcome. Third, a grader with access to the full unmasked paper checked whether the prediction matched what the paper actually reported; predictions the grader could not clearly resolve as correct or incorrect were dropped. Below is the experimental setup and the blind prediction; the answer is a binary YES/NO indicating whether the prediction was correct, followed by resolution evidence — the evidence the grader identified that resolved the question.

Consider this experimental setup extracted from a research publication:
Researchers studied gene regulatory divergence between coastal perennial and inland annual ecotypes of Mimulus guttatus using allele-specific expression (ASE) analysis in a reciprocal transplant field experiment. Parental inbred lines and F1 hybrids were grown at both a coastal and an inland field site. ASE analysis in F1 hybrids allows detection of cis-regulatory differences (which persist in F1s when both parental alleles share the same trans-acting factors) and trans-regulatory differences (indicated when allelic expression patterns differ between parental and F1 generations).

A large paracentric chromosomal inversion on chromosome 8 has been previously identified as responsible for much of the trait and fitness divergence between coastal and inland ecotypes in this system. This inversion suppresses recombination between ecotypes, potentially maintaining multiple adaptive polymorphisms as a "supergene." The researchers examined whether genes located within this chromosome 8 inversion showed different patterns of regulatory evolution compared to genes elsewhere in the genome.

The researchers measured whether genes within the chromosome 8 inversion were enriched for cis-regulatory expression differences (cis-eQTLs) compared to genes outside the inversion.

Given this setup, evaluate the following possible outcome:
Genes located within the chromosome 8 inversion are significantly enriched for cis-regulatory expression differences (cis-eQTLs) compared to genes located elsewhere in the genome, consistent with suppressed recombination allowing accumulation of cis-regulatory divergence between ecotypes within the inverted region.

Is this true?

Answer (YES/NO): YES